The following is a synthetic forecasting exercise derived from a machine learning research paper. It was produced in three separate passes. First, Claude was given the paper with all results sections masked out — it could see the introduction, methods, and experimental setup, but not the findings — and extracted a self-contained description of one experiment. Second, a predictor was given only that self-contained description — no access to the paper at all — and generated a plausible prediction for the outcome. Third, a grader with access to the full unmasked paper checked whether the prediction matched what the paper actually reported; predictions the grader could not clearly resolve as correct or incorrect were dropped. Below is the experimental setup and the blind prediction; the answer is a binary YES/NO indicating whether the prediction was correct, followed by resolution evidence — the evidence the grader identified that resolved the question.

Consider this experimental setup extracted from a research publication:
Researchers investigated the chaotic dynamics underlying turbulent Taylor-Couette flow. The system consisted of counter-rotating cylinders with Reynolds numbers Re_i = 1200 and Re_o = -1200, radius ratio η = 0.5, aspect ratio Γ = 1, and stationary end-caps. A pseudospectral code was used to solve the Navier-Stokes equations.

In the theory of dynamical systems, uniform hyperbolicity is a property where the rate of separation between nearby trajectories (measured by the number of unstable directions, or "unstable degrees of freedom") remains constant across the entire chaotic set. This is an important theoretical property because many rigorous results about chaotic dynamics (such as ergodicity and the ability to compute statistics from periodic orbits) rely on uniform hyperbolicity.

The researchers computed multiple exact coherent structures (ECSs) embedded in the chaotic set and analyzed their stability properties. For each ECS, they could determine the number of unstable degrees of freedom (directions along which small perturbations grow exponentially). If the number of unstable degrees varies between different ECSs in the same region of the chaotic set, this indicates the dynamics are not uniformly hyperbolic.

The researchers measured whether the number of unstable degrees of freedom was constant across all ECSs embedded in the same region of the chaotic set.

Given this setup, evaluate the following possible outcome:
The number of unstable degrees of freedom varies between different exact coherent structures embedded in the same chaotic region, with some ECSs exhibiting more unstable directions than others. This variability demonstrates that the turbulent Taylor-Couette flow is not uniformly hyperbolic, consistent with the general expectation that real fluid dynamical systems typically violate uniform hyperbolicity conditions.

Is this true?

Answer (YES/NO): YES